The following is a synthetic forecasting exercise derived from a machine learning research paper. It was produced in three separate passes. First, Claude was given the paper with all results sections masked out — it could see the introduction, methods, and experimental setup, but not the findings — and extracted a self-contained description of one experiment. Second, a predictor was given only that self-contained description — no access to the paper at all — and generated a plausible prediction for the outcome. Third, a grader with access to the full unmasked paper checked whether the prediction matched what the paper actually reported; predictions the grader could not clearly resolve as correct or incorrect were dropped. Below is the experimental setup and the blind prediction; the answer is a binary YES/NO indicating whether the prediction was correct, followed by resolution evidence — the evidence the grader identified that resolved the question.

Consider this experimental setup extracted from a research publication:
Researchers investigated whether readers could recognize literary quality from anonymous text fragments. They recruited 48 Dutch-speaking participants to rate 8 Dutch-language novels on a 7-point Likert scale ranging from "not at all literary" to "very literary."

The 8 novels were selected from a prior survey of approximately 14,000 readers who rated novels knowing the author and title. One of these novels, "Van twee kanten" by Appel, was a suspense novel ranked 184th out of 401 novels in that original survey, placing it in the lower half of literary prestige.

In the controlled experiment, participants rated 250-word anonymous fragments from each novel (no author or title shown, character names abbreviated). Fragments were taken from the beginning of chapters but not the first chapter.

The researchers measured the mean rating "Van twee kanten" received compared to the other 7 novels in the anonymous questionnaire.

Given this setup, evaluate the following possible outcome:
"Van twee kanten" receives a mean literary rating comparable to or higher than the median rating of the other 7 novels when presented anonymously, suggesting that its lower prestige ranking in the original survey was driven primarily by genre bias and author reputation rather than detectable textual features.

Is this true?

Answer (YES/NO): NO